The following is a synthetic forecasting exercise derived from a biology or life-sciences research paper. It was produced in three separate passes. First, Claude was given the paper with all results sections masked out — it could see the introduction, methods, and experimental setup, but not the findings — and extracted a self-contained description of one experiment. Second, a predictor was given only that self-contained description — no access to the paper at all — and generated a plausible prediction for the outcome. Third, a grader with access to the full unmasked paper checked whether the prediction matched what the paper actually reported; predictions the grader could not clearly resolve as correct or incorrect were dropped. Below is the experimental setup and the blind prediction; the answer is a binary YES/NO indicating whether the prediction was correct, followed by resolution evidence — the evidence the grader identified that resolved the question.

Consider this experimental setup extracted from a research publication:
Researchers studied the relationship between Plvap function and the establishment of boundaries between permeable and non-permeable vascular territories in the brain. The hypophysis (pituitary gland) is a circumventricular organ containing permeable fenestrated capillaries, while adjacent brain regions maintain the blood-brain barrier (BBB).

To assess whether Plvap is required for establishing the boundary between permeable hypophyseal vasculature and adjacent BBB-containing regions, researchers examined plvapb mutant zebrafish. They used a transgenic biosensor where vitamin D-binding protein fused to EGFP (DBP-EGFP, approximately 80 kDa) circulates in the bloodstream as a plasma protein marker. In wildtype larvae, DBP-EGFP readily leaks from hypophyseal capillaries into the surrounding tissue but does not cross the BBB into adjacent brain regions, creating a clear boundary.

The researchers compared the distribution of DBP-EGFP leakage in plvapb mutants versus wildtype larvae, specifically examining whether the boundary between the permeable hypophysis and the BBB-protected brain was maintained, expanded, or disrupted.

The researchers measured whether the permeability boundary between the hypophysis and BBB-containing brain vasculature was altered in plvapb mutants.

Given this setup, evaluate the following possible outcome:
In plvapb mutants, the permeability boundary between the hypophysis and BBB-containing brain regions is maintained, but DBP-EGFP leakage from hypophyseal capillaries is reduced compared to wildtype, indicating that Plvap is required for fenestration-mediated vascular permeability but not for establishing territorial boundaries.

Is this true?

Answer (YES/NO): NO